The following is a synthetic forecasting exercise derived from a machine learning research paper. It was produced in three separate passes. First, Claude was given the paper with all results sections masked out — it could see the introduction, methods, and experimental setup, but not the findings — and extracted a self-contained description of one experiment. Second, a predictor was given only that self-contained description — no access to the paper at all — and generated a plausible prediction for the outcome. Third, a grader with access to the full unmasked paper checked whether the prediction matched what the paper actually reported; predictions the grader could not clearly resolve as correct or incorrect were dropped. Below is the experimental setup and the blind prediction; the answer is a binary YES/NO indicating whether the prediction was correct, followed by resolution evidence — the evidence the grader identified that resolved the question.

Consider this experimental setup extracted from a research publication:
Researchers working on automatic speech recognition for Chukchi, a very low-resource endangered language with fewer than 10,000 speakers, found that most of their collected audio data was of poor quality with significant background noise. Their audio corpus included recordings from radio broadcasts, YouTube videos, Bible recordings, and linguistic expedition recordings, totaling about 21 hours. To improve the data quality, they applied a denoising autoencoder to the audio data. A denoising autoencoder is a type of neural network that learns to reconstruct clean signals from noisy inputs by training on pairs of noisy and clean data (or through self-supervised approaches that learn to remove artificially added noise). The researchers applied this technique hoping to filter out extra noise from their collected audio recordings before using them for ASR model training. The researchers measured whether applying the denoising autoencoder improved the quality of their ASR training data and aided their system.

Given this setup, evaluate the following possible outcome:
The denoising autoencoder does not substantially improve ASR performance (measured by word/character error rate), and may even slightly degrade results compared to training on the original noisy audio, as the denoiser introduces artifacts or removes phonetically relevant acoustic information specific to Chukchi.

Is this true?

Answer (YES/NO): NO